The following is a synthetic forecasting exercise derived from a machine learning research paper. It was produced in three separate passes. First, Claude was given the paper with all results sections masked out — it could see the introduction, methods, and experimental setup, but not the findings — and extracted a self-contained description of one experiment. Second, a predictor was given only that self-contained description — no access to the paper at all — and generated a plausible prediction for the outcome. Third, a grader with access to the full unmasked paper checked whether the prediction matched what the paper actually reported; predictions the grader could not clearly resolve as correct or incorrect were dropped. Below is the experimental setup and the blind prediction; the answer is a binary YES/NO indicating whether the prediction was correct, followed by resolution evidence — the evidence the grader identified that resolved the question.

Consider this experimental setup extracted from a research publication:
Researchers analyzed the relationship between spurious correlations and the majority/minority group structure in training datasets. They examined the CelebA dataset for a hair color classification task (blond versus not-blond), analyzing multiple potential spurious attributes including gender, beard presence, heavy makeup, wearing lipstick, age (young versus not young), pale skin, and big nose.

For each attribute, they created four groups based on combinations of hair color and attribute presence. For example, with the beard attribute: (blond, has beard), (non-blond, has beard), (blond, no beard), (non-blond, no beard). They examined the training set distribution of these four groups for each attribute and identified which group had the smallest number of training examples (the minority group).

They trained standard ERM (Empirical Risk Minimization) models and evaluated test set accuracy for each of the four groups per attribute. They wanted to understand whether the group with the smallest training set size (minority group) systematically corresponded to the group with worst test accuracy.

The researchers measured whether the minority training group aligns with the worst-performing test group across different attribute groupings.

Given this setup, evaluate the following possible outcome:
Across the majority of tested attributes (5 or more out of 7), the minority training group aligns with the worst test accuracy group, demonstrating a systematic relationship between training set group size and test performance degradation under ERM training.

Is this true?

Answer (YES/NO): YES